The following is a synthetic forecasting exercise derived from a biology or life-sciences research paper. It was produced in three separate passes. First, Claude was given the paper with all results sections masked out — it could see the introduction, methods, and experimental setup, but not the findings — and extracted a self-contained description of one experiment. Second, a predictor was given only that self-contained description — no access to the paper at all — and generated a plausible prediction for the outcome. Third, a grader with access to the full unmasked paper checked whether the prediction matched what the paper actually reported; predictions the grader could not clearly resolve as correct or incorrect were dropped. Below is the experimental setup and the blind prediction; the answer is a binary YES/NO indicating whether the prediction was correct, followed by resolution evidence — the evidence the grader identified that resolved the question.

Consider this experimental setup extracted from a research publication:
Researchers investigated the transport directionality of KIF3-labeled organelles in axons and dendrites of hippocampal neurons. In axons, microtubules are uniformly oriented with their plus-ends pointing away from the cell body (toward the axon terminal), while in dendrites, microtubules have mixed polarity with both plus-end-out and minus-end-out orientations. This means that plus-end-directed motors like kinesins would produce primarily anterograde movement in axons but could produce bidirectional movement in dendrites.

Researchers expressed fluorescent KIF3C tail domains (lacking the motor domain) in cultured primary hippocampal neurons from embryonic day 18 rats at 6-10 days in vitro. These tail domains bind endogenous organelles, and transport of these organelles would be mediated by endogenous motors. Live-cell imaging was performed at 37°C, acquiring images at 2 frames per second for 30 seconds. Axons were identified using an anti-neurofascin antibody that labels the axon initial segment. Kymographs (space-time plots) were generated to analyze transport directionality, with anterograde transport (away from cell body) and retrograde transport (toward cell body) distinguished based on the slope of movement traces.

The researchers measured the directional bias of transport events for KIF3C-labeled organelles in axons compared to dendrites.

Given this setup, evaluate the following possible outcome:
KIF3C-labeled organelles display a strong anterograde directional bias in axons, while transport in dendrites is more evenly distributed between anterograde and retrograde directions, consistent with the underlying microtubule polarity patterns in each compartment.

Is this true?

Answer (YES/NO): YES